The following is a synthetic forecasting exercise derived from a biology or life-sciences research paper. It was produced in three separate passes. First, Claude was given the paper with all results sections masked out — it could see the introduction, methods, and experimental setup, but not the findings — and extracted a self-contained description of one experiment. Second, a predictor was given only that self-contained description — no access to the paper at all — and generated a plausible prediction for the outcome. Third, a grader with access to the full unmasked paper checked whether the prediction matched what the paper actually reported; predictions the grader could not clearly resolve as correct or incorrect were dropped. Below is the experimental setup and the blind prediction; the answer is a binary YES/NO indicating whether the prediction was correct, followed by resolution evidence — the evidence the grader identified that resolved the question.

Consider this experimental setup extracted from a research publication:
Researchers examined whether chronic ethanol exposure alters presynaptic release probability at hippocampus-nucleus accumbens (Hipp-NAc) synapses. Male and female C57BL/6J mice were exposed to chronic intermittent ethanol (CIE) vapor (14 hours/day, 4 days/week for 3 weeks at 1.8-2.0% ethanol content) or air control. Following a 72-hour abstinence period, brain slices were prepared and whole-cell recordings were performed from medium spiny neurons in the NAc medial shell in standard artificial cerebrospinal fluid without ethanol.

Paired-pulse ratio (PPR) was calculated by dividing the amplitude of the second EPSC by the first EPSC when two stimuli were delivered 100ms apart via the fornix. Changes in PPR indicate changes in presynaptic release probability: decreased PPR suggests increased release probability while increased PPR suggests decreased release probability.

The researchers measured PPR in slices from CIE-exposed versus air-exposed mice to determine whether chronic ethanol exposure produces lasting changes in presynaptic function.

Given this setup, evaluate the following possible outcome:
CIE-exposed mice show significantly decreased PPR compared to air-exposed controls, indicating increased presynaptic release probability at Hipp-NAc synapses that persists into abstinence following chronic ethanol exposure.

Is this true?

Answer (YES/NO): NO